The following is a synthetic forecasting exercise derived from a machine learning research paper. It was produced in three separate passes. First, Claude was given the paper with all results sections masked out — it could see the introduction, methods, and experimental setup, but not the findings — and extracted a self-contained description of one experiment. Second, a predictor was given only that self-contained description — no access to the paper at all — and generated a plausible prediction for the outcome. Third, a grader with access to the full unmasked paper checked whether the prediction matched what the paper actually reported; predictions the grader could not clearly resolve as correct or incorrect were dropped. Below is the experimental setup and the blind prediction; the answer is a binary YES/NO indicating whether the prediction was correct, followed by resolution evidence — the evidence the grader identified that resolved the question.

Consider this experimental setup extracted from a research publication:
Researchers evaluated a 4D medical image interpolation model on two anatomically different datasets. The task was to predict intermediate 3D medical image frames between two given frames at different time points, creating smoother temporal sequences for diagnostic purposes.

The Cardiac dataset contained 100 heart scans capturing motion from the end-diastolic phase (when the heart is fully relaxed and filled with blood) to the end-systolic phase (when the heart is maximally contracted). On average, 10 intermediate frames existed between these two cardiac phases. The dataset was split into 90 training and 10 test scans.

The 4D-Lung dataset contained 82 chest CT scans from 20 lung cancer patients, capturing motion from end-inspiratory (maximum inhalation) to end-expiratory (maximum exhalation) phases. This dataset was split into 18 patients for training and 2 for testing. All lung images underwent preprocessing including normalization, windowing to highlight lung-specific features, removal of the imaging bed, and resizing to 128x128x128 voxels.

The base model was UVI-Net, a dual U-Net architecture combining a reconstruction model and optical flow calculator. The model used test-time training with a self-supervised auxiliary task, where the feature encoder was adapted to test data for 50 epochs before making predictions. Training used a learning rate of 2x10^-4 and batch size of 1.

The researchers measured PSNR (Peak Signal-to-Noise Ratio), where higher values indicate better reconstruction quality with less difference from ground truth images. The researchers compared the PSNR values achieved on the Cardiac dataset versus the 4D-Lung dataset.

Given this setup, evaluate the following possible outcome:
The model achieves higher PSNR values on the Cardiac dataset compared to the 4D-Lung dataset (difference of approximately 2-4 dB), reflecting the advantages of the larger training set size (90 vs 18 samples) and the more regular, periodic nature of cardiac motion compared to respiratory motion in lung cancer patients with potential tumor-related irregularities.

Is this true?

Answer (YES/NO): NO